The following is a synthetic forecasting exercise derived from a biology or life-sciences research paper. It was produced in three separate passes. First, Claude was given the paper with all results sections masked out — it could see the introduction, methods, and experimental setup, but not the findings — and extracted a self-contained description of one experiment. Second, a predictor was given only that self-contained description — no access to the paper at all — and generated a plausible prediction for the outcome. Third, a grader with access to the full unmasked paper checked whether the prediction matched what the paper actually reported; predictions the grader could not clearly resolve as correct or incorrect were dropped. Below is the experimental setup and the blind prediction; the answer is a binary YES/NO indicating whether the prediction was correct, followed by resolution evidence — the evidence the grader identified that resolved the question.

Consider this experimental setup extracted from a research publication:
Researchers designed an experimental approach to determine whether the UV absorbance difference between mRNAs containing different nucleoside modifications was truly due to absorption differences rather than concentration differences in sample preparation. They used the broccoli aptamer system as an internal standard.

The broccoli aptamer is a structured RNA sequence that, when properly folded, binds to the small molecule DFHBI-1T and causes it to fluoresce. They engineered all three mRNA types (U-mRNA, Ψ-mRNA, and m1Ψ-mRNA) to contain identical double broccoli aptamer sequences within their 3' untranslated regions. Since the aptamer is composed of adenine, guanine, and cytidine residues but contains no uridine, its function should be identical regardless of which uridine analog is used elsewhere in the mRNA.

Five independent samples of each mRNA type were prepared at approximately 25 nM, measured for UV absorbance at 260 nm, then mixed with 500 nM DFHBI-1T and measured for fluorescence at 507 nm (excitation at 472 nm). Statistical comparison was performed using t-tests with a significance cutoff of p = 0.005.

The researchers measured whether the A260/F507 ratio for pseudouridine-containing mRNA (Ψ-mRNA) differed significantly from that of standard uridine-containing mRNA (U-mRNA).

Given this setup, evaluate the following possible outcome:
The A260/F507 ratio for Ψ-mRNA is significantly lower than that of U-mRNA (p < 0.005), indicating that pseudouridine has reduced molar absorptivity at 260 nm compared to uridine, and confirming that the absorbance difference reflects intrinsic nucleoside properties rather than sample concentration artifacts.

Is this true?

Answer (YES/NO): YES